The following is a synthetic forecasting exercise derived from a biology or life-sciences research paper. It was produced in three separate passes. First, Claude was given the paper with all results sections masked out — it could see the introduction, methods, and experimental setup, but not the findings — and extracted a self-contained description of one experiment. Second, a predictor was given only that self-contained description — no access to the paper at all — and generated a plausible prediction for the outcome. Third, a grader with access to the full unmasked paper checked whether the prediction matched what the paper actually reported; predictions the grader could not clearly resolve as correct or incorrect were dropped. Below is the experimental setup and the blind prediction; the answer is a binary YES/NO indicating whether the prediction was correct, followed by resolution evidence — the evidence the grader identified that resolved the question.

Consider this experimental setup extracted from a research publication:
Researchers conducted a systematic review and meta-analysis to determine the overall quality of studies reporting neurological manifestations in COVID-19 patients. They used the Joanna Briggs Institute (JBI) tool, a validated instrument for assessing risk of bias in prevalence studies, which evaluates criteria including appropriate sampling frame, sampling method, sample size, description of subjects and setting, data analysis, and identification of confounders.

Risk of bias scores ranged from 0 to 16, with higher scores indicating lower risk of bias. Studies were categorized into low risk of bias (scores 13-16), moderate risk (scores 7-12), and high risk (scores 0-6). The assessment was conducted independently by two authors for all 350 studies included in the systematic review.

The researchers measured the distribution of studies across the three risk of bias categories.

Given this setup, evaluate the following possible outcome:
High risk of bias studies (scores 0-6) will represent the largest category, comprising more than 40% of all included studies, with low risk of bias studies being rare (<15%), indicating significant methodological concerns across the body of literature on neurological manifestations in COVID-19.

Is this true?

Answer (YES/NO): NO